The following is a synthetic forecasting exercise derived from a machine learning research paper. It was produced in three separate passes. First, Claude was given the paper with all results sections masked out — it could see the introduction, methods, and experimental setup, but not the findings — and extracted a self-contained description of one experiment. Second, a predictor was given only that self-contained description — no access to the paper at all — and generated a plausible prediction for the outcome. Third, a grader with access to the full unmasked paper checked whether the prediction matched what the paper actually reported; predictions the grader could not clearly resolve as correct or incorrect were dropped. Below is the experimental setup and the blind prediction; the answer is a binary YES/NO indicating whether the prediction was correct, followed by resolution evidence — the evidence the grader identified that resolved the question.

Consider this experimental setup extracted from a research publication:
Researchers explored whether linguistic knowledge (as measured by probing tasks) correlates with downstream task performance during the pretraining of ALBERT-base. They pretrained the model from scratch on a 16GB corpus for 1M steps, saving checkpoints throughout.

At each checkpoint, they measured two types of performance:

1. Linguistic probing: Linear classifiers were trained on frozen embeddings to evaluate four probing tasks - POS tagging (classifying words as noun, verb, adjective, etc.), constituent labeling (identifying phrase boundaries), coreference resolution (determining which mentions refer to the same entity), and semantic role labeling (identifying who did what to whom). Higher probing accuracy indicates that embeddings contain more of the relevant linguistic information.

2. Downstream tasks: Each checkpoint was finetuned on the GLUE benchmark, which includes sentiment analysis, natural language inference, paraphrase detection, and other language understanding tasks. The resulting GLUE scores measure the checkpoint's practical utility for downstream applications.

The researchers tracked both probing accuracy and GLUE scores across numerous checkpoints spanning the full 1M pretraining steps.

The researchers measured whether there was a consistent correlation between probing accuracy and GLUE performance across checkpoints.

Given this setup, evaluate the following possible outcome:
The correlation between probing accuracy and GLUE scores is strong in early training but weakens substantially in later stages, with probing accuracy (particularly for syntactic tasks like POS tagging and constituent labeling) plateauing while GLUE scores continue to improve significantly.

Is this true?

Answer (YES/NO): NO